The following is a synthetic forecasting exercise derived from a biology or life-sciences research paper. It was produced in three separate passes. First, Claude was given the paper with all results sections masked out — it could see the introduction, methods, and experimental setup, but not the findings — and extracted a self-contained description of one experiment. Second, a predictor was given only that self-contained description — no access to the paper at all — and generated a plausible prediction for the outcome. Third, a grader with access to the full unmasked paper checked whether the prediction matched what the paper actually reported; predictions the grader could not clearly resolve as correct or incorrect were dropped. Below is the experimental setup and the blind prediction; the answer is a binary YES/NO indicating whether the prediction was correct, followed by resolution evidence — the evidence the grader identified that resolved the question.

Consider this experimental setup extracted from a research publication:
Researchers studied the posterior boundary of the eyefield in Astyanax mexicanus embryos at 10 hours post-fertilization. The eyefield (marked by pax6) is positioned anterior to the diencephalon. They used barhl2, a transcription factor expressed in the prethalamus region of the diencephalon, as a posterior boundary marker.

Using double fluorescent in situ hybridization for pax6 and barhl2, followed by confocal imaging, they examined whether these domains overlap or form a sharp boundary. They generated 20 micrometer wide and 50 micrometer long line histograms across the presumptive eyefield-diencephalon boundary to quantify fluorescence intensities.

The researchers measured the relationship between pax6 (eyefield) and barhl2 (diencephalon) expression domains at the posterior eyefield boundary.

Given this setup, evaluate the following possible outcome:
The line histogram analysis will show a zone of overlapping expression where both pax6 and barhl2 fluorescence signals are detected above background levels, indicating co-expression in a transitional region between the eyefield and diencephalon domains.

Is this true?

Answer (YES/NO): YES